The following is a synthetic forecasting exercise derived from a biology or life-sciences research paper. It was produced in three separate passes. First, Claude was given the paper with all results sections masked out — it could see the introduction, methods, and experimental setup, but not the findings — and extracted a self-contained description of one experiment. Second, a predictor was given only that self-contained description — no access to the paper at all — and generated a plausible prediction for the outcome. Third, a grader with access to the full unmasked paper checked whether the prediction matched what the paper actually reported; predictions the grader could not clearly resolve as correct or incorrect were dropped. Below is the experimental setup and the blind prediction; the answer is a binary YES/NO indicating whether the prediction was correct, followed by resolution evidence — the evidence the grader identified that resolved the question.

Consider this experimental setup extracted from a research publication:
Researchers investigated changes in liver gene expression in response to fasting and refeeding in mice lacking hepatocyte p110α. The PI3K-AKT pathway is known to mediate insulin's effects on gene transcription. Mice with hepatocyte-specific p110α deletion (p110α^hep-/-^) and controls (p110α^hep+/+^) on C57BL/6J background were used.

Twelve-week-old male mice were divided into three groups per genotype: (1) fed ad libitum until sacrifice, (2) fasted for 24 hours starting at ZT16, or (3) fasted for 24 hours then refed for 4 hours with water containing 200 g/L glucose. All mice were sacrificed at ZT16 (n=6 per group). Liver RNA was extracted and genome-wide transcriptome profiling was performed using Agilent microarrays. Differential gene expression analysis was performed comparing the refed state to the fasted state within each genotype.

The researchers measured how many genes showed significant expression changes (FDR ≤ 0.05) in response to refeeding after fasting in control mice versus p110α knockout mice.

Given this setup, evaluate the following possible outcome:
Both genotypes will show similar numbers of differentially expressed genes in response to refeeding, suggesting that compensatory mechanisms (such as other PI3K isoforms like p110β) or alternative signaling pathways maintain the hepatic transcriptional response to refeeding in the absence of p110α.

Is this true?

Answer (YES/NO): NO